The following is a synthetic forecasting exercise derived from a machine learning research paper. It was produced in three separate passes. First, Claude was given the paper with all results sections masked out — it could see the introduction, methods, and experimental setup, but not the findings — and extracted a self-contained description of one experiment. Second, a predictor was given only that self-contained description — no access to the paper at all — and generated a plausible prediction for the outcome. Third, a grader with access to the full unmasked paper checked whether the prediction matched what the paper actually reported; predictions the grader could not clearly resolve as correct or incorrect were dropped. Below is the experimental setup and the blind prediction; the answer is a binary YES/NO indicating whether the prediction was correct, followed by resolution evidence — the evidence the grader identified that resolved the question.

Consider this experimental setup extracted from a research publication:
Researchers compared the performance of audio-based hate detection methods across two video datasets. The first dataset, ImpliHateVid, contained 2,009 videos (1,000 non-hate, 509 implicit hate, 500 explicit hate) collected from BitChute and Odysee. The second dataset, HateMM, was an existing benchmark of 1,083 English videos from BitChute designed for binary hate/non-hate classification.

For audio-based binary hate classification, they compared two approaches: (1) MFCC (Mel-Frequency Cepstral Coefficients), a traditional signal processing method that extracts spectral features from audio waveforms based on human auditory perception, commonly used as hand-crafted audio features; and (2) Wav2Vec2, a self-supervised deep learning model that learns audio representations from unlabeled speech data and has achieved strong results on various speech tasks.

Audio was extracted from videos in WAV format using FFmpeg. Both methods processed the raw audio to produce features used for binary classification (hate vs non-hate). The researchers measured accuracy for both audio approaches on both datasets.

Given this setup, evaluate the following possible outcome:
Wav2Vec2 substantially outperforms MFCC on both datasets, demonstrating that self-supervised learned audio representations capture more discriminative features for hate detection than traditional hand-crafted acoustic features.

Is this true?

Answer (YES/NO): NO